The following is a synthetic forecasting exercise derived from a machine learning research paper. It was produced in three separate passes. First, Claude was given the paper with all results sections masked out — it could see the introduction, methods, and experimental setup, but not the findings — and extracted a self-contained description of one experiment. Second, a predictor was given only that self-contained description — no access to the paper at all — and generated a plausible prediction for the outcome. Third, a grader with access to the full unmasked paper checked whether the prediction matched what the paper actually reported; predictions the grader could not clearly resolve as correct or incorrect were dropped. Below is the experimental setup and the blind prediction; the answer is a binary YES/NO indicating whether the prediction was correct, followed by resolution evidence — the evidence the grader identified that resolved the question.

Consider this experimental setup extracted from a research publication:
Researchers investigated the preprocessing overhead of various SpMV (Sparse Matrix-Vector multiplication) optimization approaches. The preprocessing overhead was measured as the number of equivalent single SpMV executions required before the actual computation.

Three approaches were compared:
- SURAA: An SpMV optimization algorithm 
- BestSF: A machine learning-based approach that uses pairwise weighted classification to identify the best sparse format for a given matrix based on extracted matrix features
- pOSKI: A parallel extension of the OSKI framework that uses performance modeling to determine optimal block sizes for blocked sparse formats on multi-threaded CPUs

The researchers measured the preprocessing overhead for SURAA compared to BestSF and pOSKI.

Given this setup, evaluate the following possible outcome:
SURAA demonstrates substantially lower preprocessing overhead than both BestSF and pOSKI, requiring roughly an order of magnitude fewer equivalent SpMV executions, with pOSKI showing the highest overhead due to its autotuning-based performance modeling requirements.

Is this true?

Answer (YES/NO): YES